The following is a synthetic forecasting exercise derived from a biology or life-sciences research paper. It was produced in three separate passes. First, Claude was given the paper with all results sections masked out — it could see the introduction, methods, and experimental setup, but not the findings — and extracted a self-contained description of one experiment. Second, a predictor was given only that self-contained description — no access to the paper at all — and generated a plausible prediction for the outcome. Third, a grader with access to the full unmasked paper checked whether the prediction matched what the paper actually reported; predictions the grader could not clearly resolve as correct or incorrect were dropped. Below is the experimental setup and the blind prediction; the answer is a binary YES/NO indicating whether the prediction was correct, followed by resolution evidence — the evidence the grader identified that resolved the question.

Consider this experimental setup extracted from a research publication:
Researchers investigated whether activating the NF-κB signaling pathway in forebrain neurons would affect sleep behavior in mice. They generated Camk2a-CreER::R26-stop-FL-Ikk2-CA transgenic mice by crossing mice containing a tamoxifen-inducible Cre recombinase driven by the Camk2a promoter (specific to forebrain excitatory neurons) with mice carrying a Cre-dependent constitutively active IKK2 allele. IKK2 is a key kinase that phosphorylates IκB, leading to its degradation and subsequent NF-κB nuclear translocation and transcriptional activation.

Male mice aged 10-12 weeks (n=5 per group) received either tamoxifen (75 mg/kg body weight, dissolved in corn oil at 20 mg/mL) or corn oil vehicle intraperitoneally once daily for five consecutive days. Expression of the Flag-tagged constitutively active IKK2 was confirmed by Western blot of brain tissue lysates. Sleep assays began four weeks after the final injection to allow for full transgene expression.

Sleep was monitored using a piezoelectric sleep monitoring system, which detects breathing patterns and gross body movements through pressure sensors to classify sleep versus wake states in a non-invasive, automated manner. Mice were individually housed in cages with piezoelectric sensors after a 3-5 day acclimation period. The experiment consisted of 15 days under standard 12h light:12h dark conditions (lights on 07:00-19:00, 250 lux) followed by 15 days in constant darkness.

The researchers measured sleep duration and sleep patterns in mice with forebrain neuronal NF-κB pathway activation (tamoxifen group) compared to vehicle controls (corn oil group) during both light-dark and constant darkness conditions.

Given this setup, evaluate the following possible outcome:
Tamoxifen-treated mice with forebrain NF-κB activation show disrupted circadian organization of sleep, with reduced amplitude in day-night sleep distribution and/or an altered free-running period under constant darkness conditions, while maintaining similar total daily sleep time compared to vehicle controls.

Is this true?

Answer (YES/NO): NO